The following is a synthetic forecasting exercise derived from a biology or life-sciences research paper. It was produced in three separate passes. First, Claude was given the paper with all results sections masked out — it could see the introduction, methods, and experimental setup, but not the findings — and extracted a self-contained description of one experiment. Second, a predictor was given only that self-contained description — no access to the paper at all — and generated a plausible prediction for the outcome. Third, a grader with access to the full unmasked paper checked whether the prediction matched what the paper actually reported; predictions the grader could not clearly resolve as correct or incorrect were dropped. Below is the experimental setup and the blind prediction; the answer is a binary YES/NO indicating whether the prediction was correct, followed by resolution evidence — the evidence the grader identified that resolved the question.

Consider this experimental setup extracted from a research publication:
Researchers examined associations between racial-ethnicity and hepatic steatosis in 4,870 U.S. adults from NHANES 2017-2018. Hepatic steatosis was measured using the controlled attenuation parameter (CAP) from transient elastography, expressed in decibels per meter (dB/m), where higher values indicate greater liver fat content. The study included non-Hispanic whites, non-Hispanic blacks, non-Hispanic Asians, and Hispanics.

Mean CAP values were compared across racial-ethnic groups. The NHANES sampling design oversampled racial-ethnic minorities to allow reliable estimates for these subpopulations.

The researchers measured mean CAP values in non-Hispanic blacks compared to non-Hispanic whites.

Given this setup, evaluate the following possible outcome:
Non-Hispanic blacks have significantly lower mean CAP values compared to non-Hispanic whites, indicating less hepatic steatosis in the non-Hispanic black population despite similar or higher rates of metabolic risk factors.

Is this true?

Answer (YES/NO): NO